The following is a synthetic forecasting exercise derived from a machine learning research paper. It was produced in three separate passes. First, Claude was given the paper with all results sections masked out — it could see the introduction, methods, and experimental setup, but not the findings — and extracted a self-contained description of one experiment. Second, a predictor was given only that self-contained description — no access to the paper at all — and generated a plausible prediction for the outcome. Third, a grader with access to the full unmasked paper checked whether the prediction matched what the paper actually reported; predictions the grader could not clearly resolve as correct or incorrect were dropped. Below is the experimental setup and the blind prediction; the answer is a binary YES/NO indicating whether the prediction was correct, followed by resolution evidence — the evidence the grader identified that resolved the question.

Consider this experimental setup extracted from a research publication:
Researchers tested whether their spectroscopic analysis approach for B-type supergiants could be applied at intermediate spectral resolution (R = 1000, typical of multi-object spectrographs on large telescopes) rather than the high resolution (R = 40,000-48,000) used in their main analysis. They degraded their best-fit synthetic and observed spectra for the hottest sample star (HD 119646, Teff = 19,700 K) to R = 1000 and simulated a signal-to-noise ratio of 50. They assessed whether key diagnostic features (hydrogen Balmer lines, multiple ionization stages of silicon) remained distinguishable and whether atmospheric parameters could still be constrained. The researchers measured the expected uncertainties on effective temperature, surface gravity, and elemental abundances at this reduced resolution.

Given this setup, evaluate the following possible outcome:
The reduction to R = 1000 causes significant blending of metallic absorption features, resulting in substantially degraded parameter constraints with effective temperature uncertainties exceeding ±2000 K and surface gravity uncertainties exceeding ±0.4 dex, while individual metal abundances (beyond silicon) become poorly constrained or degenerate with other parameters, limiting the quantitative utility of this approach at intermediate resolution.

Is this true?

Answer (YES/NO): NO